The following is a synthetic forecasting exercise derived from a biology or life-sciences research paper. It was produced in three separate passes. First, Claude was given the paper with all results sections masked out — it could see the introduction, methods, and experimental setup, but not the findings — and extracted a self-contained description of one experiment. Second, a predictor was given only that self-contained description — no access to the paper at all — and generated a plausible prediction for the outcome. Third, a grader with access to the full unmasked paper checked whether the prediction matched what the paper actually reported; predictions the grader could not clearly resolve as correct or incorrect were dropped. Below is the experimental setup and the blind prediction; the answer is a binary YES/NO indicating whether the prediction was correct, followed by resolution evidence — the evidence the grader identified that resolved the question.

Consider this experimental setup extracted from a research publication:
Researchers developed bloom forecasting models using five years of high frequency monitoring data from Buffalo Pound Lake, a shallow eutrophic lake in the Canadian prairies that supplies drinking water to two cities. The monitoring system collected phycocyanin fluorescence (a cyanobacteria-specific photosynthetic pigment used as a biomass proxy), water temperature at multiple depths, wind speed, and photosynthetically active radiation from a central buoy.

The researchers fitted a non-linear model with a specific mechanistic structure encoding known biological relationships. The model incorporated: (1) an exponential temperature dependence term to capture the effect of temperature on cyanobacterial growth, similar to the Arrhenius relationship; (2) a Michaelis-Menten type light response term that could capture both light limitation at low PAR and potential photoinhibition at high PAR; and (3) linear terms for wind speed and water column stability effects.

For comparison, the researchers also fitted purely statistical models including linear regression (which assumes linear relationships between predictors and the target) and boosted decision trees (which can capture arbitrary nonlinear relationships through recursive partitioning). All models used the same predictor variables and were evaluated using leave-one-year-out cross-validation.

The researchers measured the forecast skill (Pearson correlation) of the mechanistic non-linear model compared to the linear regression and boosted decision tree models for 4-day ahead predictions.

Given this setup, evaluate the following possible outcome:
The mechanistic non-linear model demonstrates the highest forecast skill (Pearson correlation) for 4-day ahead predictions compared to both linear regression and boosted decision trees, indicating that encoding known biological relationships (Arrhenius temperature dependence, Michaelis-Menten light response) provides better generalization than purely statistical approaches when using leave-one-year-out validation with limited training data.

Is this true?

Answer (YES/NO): NO